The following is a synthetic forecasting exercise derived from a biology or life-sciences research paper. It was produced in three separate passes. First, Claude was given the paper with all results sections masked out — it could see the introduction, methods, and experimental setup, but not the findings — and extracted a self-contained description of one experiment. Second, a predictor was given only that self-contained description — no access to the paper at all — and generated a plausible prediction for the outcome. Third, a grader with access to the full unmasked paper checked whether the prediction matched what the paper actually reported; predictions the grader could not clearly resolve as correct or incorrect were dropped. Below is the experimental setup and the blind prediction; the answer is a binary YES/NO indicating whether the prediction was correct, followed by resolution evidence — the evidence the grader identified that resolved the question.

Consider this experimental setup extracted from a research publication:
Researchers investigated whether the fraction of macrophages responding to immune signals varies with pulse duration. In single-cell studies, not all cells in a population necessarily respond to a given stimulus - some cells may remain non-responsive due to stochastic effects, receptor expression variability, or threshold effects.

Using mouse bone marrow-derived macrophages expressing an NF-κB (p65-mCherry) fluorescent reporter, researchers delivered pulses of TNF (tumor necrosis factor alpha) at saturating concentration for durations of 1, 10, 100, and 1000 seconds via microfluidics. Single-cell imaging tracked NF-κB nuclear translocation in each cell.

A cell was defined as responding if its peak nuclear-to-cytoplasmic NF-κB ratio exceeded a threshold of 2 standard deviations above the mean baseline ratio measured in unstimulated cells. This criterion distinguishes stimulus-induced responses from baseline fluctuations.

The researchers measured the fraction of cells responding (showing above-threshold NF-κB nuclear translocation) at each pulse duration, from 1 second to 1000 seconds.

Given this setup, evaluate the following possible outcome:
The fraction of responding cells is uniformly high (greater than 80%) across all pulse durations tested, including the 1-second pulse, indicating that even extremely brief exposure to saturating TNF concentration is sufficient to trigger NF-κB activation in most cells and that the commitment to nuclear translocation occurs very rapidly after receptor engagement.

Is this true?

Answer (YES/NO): NO